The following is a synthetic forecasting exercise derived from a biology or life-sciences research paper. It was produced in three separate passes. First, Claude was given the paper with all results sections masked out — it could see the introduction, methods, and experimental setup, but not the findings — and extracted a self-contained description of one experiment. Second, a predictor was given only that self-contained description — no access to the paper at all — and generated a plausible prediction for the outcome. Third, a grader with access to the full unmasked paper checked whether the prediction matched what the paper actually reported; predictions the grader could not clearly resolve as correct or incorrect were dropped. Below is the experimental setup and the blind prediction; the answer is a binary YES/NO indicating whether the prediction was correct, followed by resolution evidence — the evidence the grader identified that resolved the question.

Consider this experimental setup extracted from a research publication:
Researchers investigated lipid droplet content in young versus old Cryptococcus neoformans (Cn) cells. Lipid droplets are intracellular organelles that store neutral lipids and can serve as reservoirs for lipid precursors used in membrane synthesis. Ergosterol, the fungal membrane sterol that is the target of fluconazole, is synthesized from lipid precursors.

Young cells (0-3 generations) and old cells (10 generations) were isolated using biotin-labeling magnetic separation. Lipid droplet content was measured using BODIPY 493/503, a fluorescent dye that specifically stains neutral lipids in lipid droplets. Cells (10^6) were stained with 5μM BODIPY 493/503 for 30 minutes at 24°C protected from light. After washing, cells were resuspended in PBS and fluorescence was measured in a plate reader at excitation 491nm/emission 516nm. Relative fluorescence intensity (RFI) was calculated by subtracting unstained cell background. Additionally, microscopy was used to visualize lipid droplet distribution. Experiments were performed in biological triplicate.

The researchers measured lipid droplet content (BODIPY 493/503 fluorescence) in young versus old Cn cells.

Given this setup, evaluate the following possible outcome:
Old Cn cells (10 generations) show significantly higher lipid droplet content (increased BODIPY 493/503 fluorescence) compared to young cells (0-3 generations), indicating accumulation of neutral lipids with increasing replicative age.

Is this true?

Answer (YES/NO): YES